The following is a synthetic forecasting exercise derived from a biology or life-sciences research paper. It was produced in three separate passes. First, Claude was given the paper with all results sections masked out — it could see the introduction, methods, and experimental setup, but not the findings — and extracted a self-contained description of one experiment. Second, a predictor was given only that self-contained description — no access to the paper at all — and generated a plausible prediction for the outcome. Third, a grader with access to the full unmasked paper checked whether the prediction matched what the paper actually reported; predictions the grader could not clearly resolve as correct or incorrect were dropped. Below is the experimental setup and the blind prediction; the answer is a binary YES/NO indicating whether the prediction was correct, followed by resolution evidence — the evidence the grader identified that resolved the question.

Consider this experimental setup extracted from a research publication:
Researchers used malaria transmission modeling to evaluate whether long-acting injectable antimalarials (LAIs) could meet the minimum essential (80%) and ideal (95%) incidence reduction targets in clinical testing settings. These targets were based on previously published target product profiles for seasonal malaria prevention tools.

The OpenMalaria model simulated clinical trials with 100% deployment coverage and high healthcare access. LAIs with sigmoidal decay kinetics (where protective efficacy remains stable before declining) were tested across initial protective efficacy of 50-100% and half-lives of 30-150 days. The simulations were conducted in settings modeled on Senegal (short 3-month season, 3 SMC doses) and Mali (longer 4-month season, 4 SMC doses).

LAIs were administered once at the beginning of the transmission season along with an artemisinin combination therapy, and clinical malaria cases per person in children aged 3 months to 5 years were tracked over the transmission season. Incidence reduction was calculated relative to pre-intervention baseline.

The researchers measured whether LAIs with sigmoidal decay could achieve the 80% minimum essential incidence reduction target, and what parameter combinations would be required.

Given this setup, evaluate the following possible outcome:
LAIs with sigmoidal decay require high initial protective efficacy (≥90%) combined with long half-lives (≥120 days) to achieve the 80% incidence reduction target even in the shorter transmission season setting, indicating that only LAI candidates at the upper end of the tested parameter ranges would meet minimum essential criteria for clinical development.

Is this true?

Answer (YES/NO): NO